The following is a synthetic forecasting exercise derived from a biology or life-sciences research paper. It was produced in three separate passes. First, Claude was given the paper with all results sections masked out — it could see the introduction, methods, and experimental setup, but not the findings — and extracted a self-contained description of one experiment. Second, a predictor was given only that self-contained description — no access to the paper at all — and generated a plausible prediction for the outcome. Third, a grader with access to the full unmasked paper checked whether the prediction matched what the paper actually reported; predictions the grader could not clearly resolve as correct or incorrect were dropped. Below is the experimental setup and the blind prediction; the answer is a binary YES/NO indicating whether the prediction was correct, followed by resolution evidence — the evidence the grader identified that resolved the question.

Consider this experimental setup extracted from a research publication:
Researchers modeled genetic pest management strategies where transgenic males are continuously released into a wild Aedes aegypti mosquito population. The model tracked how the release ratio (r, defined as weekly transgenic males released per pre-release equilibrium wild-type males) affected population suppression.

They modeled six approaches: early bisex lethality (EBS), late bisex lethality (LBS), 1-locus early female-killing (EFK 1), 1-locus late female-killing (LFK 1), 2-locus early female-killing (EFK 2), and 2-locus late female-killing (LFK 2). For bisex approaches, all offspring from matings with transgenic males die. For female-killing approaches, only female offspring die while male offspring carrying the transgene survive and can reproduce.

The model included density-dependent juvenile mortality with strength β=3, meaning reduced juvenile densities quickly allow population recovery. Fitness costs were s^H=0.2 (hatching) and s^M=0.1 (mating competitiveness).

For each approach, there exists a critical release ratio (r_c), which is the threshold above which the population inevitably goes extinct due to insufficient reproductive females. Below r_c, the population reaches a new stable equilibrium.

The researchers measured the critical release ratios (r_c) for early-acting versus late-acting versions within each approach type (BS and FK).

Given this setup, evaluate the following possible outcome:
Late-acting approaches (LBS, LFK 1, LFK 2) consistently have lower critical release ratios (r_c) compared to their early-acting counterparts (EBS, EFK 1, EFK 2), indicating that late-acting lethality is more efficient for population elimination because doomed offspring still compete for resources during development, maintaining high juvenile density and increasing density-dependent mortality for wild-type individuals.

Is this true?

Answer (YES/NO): YES